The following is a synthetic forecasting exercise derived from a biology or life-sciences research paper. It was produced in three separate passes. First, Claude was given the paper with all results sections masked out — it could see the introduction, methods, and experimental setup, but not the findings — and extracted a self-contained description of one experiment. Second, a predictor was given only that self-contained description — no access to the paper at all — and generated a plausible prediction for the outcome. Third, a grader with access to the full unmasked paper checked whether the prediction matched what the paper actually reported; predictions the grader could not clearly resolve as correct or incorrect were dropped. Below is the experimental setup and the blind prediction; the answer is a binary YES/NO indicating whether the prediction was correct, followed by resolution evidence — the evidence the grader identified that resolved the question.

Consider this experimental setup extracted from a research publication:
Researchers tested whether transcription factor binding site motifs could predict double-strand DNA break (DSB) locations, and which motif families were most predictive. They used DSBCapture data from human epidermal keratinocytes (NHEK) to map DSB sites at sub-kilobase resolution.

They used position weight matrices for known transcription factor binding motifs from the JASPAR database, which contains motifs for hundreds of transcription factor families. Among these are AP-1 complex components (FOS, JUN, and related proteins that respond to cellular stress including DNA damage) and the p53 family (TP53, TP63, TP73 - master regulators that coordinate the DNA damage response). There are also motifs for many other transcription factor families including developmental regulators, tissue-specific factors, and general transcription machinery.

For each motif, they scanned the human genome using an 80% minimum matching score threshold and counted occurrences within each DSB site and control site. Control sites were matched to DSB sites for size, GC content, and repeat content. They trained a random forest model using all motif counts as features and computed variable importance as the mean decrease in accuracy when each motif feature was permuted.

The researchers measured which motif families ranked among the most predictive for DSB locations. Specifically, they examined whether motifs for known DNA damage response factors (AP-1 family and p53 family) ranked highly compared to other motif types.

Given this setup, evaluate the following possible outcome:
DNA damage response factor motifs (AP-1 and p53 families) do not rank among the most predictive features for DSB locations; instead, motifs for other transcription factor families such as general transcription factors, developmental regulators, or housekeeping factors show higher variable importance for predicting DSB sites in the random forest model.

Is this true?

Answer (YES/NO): NO